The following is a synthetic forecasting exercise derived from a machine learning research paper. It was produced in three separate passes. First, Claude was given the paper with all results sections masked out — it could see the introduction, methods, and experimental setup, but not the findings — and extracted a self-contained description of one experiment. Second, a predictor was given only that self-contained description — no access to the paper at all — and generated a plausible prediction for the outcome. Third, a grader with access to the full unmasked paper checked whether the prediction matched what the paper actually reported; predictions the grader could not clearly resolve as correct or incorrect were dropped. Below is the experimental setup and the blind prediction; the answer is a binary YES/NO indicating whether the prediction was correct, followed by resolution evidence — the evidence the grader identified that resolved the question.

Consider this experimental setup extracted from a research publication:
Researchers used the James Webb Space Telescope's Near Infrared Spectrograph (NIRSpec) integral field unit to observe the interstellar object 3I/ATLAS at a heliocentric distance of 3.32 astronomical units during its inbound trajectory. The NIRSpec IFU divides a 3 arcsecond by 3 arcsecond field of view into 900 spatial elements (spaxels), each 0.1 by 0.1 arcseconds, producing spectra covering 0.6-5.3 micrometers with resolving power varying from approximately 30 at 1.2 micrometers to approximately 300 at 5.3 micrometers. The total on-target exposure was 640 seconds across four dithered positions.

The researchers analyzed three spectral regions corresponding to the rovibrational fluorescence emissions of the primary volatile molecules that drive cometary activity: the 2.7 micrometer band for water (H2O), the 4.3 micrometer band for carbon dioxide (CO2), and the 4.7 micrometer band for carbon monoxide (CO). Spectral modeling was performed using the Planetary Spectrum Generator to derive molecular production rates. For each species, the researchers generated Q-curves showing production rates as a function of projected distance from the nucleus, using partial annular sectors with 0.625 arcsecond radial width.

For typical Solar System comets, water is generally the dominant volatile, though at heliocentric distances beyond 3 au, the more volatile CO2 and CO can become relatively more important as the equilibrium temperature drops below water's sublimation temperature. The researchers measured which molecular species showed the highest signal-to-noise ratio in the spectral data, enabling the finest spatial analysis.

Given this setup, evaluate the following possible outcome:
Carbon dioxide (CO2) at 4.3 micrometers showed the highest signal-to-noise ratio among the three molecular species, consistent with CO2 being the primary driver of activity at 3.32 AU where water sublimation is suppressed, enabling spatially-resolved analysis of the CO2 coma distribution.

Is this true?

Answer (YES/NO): YES